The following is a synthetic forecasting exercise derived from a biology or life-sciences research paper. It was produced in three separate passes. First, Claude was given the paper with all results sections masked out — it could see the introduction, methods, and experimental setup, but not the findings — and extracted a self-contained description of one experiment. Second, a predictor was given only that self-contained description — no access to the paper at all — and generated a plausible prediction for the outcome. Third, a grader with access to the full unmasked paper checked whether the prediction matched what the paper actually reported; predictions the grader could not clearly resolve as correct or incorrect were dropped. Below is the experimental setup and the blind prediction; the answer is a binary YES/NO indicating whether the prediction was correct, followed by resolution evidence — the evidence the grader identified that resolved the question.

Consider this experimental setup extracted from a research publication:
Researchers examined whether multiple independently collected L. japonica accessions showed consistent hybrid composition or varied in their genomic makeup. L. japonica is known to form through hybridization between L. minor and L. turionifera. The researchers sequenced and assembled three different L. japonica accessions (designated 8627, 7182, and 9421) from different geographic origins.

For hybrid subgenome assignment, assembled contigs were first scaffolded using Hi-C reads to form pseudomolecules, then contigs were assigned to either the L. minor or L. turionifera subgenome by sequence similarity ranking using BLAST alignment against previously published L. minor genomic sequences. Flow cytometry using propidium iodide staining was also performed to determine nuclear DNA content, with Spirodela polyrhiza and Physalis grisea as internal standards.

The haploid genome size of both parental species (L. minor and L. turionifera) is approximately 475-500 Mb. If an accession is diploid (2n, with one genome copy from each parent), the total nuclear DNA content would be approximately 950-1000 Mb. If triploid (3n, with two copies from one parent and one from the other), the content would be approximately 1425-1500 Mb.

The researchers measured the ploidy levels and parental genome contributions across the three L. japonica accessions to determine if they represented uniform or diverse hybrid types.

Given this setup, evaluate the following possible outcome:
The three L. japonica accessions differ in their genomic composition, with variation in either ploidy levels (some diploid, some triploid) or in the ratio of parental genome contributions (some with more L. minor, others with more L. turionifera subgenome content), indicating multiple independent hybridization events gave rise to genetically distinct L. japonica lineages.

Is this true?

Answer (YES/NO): YES